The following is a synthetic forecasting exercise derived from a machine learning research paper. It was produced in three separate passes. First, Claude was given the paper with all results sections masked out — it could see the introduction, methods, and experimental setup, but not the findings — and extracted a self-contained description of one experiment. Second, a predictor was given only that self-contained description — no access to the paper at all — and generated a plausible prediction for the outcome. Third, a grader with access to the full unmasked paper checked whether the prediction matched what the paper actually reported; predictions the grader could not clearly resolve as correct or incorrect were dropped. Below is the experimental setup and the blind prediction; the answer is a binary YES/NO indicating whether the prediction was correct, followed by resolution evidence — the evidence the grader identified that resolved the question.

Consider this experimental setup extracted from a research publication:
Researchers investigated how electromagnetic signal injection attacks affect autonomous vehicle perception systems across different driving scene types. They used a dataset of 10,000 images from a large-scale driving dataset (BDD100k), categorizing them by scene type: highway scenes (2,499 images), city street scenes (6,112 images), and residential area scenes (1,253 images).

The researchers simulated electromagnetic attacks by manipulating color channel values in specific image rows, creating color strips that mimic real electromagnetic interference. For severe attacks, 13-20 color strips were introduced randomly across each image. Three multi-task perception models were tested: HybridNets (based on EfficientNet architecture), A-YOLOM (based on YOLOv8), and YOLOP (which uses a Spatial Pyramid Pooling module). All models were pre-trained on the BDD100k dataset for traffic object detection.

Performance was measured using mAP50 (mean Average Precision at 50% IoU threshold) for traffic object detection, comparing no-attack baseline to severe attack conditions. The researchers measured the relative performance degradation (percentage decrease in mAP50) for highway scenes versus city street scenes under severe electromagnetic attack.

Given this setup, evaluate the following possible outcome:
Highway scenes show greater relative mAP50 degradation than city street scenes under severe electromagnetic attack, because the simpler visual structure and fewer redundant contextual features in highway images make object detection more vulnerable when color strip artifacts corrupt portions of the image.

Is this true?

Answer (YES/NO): YES